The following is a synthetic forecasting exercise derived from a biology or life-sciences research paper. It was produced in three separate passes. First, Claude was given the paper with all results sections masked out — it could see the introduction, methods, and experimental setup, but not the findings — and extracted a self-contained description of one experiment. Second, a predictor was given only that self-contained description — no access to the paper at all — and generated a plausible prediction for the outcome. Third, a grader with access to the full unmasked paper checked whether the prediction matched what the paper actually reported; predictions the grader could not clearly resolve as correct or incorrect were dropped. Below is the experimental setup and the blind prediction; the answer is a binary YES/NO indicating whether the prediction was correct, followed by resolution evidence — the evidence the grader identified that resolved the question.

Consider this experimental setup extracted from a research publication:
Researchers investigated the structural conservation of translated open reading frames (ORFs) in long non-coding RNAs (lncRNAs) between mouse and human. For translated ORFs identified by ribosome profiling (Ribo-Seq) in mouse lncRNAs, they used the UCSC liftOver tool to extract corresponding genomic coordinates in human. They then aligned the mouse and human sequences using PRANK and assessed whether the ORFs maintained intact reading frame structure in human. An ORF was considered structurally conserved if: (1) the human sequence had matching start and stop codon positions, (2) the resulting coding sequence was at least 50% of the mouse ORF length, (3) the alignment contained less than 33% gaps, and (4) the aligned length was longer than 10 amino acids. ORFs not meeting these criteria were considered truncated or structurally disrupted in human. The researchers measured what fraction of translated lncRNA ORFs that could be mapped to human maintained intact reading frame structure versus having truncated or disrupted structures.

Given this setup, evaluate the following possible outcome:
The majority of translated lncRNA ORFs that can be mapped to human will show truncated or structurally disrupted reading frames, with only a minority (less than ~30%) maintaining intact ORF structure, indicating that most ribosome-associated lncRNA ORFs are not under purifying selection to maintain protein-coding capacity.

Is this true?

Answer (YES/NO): NO